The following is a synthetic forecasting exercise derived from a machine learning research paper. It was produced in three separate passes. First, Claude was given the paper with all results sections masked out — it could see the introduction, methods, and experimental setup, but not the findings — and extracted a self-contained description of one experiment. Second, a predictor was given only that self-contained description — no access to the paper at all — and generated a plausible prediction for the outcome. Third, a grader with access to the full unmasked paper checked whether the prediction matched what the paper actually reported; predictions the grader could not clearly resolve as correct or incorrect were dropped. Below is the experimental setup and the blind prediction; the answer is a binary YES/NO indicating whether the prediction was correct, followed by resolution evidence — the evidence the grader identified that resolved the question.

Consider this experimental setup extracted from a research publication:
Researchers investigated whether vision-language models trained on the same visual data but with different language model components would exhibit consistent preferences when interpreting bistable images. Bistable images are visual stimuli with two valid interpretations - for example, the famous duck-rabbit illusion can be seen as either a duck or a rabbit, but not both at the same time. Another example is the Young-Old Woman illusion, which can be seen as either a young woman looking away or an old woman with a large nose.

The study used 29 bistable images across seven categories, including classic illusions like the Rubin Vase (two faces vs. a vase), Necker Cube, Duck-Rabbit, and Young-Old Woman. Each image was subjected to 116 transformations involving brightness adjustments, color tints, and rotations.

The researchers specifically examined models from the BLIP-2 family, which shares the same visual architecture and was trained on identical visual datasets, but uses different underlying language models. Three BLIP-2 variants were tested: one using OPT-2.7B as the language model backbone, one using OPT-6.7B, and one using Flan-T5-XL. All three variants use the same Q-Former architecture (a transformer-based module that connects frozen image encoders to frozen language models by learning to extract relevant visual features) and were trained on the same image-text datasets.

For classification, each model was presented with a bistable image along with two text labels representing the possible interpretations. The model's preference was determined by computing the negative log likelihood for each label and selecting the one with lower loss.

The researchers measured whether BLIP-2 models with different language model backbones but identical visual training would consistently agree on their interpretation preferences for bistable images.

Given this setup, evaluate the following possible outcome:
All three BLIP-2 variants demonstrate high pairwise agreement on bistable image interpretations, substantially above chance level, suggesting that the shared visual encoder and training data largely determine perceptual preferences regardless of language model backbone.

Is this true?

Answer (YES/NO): NO